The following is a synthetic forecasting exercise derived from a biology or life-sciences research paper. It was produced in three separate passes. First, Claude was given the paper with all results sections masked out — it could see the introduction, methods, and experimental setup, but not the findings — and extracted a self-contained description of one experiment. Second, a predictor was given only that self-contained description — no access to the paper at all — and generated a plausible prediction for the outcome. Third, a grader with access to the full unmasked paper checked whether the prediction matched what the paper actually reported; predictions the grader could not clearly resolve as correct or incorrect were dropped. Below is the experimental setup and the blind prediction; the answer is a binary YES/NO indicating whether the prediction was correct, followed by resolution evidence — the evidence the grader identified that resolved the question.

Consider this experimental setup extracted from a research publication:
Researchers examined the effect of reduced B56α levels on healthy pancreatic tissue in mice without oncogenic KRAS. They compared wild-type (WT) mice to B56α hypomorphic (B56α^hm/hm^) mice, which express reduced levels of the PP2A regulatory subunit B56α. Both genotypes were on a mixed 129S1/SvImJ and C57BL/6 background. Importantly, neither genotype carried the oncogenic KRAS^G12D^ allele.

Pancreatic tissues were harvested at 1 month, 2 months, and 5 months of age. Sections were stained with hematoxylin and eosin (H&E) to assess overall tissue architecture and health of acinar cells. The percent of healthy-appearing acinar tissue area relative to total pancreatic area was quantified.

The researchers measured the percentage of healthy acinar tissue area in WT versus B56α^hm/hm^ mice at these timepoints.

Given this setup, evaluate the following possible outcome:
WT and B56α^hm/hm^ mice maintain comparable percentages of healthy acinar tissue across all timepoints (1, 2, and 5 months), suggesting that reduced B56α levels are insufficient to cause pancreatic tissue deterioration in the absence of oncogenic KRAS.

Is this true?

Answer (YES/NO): YES